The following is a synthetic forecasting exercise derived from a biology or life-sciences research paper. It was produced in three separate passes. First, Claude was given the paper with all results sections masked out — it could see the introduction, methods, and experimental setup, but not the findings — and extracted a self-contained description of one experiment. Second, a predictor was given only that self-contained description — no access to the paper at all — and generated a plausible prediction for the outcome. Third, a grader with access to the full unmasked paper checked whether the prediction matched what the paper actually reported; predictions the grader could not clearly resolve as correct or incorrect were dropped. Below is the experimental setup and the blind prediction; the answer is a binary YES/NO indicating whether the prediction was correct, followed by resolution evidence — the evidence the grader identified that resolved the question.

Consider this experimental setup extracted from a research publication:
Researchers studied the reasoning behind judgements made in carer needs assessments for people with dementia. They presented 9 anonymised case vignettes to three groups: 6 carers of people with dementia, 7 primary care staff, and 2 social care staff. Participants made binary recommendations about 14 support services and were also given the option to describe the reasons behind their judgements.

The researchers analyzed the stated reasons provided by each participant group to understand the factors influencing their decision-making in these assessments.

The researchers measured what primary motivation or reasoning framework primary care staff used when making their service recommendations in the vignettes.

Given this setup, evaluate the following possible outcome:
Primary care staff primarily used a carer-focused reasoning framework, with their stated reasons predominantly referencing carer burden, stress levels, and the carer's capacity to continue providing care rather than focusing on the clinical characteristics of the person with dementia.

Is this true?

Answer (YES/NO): NO